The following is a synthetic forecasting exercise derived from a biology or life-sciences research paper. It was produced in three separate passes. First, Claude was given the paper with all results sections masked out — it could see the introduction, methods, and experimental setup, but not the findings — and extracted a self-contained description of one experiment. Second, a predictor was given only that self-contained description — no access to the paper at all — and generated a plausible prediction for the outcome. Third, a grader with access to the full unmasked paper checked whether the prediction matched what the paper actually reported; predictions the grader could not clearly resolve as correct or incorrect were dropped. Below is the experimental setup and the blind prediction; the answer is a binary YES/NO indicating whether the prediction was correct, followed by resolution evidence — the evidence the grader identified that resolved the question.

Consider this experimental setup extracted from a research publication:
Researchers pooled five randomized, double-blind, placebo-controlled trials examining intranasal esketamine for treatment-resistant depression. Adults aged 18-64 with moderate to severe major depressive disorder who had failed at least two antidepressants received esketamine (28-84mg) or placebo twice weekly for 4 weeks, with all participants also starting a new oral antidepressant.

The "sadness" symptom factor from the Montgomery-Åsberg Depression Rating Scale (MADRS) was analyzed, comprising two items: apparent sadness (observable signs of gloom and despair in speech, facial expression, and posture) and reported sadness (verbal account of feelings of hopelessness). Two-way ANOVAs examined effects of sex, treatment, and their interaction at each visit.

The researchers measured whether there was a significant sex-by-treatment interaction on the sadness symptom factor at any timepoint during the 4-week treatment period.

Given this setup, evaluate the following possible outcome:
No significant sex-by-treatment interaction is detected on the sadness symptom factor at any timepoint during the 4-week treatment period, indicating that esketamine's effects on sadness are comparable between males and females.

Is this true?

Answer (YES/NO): NO